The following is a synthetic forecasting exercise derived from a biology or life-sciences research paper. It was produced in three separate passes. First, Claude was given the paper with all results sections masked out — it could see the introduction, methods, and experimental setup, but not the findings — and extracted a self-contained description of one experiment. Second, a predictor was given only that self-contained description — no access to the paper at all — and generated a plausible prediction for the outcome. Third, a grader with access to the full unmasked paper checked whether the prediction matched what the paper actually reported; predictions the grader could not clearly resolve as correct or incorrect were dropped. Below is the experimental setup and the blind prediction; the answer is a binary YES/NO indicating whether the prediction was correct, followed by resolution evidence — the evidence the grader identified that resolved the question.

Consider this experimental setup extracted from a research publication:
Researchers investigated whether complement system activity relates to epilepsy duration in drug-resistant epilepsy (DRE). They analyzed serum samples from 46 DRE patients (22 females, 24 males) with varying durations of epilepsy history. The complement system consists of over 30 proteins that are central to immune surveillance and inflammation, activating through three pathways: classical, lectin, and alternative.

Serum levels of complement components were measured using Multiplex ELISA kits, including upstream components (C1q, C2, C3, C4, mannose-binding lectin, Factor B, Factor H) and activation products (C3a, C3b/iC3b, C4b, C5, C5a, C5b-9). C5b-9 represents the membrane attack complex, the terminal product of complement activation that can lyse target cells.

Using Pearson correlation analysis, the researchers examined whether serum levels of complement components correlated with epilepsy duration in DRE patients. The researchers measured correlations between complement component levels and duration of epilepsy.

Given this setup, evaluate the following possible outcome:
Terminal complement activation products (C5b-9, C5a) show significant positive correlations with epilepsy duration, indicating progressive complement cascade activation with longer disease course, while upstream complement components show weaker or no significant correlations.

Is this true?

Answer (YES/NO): NO